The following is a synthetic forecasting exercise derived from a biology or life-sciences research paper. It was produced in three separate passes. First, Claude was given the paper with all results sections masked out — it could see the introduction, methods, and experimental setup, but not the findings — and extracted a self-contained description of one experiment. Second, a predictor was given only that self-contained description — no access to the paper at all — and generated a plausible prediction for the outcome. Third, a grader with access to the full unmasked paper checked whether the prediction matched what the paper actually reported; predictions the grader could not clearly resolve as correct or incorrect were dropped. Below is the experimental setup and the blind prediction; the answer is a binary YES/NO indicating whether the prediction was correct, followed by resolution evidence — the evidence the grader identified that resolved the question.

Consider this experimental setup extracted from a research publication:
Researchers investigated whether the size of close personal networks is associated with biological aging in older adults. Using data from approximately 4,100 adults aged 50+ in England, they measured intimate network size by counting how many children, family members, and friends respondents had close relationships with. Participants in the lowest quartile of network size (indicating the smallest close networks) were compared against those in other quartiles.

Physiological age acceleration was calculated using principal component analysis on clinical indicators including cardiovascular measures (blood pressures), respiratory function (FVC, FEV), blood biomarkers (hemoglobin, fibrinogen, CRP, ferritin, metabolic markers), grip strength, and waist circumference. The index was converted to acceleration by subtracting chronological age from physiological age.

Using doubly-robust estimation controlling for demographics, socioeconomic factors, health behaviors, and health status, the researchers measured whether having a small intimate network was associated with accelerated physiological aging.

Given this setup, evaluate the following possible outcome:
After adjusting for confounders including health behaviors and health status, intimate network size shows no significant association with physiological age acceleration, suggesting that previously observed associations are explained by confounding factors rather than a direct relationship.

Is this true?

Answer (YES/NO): NO